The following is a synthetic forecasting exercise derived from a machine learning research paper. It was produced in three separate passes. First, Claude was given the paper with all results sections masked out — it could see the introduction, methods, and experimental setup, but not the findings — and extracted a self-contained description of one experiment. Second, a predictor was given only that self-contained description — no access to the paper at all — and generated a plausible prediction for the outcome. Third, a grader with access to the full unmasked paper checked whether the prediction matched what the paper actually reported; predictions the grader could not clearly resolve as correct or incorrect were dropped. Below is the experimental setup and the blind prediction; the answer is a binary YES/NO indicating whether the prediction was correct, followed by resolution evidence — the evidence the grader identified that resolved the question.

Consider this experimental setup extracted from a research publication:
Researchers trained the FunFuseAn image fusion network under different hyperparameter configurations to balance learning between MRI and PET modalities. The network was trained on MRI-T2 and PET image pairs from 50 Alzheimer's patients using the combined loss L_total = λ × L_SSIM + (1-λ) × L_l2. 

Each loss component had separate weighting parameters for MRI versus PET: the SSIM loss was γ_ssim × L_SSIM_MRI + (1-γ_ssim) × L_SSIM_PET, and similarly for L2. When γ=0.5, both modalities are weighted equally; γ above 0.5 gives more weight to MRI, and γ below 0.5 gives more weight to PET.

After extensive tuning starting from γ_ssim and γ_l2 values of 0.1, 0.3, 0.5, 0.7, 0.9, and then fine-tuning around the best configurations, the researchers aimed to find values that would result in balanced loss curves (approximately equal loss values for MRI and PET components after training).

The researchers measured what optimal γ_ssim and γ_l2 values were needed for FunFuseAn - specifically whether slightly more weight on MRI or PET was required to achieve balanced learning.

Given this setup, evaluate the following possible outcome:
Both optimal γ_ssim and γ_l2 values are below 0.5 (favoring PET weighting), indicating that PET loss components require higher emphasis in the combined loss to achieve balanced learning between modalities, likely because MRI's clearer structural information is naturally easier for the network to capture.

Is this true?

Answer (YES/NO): NO